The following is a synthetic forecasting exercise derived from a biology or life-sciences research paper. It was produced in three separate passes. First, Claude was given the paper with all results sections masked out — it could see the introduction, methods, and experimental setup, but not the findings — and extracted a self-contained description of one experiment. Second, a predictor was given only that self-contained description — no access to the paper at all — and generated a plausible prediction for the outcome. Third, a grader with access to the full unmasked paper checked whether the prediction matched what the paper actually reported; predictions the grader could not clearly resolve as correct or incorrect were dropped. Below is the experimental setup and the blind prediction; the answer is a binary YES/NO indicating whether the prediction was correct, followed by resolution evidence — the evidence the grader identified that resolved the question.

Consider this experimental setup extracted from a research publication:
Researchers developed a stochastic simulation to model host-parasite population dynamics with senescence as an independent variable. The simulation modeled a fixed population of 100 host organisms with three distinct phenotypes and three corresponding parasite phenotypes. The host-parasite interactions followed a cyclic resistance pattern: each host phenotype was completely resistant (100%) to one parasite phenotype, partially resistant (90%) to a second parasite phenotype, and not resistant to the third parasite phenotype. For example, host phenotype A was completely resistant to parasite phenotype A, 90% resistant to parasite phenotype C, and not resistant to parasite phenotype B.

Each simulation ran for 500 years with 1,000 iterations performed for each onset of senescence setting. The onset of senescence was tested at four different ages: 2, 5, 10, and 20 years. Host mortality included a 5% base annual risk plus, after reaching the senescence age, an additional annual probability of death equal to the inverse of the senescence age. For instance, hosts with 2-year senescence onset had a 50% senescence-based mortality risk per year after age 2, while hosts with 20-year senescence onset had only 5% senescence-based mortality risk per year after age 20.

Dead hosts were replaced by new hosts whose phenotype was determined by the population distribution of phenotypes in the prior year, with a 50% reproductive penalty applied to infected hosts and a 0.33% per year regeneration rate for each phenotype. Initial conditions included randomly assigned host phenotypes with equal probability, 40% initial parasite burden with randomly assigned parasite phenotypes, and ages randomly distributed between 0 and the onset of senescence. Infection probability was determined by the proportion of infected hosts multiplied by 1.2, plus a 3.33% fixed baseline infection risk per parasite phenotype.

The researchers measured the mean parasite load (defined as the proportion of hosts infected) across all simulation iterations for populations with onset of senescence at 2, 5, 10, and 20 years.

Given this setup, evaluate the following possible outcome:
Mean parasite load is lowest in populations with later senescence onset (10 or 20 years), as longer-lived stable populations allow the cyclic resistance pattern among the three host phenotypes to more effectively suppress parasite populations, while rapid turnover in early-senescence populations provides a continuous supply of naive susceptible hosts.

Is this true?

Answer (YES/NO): NO